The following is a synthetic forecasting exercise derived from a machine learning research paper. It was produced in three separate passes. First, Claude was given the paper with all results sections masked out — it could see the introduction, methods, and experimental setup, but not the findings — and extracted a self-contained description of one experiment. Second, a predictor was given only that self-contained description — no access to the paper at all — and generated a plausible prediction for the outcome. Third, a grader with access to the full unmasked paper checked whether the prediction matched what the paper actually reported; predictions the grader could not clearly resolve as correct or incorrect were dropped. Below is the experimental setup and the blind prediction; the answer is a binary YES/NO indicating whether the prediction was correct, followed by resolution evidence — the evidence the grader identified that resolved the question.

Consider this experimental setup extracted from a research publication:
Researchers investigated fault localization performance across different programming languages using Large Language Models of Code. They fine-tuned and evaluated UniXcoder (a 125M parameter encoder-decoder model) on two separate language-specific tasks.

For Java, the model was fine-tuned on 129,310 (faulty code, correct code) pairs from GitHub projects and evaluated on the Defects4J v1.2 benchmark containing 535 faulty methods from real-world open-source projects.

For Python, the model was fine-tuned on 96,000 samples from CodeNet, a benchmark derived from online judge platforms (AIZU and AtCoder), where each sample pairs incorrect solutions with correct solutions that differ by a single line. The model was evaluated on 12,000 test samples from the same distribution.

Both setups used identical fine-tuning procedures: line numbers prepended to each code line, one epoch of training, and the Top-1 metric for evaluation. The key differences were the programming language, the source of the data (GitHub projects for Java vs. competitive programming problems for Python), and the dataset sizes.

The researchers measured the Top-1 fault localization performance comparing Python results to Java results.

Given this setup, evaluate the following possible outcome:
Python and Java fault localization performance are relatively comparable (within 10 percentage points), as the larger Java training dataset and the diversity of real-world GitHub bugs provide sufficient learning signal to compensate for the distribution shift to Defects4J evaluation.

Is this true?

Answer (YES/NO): NO